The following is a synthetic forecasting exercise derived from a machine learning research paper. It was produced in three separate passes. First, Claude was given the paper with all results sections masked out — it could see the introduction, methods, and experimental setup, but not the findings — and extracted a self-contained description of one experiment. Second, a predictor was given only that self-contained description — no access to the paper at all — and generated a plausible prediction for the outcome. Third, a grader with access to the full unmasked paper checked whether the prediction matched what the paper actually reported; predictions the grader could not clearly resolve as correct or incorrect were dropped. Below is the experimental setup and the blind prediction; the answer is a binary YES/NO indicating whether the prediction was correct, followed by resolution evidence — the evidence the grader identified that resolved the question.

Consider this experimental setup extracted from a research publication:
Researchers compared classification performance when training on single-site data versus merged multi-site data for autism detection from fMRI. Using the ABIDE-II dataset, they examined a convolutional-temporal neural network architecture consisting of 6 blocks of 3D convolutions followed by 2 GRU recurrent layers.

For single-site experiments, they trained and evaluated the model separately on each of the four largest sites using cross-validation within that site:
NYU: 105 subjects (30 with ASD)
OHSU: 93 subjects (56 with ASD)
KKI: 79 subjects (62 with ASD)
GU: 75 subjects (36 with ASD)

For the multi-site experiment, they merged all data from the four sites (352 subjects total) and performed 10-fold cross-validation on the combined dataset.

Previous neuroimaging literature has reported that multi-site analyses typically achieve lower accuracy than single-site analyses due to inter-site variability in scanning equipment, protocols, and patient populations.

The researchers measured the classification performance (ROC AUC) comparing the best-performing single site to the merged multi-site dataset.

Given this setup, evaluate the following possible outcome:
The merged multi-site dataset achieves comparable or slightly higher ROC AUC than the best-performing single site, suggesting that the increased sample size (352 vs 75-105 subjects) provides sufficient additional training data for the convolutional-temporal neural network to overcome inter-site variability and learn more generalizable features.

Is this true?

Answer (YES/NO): NO